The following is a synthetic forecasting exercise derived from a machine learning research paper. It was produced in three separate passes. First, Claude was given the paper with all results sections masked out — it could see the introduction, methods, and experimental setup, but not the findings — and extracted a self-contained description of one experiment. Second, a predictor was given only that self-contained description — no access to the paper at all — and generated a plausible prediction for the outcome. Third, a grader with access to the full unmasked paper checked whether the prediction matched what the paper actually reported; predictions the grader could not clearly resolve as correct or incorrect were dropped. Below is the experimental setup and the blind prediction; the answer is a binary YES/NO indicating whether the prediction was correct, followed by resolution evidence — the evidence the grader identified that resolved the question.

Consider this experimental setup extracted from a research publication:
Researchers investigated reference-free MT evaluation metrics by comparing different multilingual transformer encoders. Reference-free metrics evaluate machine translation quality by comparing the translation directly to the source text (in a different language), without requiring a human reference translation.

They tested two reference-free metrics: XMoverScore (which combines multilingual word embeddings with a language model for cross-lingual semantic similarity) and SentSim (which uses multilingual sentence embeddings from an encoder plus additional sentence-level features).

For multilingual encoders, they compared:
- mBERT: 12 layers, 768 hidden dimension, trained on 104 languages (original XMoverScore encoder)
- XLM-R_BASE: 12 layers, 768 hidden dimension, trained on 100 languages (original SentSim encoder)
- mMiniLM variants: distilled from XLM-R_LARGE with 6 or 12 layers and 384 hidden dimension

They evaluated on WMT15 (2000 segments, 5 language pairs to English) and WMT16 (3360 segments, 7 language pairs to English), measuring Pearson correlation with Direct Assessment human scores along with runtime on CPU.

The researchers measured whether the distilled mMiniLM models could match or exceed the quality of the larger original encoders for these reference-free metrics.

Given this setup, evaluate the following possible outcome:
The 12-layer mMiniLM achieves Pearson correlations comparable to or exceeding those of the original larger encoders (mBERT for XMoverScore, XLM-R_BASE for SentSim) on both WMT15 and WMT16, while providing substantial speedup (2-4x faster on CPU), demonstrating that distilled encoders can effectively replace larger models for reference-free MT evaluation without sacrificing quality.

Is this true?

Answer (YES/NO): NO